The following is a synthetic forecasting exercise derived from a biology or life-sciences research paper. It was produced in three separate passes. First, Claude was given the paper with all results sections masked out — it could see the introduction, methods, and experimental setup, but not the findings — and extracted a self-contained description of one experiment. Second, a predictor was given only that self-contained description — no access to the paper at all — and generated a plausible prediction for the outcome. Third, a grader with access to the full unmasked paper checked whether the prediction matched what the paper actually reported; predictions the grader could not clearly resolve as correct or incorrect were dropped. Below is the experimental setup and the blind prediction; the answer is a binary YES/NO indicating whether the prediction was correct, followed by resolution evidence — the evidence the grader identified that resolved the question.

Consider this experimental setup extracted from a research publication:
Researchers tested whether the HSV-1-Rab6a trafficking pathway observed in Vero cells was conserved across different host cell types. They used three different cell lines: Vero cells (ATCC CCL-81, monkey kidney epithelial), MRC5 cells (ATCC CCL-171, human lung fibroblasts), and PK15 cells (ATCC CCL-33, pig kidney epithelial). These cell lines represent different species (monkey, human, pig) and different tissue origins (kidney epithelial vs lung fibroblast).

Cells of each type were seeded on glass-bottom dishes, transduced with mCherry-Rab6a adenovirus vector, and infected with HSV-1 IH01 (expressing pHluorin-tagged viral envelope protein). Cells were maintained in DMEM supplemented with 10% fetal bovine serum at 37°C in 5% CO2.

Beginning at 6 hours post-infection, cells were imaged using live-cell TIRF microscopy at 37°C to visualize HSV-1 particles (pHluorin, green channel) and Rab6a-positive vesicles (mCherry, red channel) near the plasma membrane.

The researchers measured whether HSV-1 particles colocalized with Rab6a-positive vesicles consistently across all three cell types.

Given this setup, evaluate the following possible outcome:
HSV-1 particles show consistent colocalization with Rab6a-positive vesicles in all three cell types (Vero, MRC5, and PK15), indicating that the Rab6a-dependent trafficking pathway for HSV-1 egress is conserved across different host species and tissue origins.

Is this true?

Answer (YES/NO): YES